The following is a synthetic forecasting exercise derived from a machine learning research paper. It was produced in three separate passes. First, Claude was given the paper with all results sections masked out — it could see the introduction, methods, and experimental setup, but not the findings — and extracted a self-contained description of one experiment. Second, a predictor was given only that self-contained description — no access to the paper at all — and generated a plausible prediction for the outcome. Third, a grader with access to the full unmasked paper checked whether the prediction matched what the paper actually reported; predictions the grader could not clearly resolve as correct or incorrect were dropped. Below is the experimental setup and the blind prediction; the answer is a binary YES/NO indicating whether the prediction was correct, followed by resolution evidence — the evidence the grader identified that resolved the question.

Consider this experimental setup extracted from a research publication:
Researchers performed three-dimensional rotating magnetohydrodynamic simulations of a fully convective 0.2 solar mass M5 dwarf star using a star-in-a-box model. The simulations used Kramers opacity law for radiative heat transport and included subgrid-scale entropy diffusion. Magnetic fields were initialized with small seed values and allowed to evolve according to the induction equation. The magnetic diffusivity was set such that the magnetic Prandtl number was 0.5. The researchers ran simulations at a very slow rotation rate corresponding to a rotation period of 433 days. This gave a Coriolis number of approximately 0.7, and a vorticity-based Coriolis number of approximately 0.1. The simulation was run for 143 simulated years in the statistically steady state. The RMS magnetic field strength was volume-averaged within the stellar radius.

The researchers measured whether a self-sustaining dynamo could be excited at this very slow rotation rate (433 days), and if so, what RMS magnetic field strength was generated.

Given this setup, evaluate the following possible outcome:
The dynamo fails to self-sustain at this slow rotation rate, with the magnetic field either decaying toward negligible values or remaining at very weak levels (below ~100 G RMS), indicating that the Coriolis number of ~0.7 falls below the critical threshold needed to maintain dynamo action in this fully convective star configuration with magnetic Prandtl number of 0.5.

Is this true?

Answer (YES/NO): NO